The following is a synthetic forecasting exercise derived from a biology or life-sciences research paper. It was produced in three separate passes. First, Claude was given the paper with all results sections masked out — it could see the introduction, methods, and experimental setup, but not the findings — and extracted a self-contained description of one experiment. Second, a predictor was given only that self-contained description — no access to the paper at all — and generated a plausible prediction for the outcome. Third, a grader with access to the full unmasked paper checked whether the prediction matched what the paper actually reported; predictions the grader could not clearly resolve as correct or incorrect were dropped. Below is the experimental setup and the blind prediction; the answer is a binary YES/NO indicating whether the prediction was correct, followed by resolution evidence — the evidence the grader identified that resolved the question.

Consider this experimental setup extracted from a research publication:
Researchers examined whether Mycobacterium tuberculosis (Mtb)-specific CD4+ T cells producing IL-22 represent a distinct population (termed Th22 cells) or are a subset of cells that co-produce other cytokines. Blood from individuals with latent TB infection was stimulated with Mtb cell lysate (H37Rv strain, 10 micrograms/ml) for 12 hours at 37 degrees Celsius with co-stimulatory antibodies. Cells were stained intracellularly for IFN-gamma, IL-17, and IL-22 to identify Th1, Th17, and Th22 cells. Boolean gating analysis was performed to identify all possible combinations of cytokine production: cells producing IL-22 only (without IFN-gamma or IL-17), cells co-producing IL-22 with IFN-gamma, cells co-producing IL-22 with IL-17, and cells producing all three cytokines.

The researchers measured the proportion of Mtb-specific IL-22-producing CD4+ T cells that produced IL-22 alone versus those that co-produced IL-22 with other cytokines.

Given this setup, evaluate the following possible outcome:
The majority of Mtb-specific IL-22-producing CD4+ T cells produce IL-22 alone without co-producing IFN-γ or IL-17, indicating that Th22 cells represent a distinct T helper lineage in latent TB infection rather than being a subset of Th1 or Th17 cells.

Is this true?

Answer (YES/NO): YES